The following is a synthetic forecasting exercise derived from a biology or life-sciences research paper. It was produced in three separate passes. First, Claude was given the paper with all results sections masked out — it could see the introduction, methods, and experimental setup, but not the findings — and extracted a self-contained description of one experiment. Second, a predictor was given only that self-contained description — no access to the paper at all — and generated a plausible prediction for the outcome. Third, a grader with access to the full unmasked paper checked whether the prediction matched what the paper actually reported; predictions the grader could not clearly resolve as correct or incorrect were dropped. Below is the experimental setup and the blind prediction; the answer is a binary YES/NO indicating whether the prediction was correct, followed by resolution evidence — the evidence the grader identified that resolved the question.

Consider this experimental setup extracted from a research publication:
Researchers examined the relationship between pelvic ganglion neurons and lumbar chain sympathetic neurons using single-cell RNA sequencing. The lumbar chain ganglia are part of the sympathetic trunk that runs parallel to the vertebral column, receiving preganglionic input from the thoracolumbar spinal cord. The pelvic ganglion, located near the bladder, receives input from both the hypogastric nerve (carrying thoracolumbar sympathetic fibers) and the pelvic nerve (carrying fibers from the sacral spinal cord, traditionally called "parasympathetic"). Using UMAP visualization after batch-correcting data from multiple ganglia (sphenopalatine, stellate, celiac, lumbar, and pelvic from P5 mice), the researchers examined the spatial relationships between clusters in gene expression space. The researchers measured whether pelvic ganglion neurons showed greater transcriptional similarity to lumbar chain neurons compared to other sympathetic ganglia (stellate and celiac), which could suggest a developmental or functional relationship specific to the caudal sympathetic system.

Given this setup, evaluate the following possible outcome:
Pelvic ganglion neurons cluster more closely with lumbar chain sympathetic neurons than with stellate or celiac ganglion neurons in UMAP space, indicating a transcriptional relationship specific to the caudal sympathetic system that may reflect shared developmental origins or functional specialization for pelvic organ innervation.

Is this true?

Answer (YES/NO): NO